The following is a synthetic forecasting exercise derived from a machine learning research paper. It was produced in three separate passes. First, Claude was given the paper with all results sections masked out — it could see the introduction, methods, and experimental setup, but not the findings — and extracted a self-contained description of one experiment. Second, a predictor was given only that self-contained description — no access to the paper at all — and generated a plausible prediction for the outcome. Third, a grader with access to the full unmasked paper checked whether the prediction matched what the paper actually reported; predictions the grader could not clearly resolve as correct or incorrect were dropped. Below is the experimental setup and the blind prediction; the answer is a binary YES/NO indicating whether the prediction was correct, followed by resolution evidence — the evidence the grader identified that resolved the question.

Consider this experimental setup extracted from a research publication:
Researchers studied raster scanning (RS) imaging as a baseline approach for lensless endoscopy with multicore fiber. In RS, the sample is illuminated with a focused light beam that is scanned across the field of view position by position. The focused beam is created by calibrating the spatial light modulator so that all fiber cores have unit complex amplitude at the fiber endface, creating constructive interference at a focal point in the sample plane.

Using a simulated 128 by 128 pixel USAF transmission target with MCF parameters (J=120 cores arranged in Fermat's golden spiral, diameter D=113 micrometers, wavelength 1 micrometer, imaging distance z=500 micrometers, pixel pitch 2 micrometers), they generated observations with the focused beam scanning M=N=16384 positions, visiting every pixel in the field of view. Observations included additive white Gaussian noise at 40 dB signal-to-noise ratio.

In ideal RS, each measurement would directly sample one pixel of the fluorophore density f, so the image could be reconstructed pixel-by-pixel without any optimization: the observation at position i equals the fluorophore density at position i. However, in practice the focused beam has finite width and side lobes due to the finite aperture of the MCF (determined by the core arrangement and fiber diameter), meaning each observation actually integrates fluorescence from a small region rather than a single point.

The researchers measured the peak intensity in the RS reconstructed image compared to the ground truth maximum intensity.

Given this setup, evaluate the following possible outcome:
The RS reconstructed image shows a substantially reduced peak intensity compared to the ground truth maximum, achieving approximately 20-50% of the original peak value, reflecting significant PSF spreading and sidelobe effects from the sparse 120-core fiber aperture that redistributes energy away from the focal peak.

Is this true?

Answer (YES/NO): YES